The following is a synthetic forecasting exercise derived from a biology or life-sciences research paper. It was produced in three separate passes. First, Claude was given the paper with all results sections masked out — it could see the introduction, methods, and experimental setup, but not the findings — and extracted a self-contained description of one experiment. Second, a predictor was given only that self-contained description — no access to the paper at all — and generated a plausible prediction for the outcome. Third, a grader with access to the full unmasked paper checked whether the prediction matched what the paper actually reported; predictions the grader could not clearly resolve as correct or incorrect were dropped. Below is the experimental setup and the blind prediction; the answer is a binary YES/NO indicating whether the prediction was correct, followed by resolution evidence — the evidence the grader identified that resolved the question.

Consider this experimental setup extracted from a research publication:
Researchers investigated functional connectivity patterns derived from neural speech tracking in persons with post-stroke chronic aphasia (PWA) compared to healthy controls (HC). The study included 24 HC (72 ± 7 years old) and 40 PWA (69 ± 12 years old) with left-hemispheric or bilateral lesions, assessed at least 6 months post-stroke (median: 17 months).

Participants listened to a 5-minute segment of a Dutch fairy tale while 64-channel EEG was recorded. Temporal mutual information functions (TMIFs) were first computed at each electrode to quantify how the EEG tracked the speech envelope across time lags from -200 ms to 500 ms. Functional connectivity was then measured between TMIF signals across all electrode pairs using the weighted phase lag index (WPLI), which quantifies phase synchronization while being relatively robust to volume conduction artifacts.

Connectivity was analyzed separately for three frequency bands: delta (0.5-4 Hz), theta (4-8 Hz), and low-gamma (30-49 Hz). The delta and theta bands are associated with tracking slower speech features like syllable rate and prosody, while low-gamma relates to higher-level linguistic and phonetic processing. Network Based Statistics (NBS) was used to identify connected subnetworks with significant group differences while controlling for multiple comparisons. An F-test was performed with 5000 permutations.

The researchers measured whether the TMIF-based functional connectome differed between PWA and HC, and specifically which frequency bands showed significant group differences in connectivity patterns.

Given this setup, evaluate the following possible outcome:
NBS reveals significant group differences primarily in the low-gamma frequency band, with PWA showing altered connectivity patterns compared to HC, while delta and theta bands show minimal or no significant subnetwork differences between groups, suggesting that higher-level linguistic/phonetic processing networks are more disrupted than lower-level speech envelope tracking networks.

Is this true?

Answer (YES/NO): YES